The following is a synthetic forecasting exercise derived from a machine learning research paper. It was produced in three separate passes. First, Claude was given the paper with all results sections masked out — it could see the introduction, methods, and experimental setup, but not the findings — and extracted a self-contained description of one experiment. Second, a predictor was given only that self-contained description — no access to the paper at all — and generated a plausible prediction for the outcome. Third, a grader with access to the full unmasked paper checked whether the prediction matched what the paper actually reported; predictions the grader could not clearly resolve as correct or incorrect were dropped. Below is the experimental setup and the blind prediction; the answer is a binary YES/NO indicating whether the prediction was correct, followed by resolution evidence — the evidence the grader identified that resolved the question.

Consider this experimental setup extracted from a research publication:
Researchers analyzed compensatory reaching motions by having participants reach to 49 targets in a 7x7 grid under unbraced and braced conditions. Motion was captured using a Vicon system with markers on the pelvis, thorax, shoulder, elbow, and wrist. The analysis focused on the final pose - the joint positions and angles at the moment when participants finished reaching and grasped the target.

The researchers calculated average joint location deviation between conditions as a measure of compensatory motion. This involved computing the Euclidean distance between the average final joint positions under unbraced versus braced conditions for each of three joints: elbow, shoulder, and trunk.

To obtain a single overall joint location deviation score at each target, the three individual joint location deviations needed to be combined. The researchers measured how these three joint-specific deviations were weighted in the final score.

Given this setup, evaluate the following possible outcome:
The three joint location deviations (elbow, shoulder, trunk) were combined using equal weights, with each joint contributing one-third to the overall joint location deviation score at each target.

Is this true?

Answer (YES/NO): YES